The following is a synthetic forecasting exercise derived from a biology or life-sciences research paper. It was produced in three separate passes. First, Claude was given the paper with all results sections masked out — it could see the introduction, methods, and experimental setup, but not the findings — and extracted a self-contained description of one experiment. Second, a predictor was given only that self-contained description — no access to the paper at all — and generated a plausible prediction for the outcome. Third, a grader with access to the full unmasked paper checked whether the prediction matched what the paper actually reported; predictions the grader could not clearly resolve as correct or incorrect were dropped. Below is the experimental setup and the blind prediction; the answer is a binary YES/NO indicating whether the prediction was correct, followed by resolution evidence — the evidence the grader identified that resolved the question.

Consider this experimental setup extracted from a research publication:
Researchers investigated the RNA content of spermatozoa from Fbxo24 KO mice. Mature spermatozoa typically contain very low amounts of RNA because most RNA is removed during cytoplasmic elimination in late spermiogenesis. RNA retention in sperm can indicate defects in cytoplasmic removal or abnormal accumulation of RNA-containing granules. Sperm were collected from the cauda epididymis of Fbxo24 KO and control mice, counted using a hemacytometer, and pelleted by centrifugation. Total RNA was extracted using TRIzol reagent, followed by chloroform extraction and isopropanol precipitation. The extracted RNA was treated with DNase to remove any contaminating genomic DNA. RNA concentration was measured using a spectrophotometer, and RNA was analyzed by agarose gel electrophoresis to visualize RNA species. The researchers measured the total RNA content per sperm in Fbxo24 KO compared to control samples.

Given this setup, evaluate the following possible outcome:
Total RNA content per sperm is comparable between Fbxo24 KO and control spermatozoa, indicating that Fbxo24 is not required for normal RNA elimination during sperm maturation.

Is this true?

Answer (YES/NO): NO